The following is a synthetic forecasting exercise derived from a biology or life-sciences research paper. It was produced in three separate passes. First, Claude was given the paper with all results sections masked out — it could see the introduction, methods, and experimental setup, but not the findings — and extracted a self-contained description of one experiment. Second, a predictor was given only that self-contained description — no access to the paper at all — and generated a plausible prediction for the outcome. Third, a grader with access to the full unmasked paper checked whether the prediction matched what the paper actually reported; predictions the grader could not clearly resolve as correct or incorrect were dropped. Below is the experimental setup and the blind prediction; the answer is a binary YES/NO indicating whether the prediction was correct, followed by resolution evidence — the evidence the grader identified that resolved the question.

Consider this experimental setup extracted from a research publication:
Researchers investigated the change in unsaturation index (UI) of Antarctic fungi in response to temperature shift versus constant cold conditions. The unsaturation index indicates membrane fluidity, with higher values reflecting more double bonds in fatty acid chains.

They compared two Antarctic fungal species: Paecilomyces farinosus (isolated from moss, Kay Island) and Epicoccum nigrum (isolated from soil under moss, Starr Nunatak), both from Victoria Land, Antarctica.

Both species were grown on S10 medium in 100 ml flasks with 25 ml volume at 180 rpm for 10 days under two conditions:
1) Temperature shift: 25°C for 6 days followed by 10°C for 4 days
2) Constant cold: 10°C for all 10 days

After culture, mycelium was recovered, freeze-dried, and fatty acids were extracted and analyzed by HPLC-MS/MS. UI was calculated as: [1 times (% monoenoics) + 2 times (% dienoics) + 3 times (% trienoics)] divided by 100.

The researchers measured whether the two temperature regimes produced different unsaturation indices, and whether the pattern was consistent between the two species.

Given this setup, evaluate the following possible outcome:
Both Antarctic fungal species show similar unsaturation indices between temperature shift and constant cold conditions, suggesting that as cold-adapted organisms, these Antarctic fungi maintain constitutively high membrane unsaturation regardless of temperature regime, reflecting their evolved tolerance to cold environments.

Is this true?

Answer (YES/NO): NO